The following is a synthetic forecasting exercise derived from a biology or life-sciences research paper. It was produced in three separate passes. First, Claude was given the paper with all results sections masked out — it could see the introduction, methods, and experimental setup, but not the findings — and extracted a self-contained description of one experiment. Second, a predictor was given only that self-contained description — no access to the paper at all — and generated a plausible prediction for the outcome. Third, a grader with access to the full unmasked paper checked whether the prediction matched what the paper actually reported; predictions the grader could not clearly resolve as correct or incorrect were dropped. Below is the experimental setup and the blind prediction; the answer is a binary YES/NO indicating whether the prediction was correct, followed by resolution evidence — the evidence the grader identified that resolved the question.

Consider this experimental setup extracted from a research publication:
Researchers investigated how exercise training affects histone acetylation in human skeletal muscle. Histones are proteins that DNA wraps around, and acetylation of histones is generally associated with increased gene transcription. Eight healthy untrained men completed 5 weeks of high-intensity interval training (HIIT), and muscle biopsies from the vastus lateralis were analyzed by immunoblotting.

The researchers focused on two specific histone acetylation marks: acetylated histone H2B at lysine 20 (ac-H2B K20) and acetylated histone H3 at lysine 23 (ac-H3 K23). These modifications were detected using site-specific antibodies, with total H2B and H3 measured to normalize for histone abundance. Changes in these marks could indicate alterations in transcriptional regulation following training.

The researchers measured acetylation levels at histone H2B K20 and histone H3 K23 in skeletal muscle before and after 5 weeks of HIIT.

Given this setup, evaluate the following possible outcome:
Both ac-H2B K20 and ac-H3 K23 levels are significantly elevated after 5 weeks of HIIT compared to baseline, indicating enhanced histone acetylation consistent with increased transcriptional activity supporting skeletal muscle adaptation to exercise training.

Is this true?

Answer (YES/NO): YES